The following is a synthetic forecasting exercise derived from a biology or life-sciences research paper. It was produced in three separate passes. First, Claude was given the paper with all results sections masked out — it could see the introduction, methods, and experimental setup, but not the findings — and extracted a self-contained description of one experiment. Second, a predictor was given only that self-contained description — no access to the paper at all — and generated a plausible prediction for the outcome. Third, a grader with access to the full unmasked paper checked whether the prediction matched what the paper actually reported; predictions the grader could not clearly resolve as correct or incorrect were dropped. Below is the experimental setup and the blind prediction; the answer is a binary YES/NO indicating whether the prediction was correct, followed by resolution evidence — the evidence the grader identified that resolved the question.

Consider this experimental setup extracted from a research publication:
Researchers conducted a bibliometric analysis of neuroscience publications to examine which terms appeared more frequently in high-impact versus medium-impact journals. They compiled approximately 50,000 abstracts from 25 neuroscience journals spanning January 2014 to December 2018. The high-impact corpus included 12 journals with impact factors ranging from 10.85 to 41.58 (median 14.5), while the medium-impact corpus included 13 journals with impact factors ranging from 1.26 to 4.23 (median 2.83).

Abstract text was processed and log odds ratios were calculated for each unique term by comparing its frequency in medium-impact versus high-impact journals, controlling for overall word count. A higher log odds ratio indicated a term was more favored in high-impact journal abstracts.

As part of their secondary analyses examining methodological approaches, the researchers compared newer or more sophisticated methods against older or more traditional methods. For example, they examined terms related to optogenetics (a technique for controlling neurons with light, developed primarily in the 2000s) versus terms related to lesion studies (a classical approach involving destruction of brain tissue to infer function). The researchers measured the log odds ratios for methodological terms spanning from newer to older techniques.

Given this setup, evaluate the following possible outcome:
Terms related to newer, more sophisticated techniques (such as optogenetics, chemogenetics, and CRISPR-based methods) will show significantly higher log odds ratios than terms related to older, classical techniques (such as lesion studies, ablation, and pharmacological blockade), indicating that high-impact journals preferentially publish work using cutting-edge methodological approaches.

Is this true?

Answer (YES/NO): YES